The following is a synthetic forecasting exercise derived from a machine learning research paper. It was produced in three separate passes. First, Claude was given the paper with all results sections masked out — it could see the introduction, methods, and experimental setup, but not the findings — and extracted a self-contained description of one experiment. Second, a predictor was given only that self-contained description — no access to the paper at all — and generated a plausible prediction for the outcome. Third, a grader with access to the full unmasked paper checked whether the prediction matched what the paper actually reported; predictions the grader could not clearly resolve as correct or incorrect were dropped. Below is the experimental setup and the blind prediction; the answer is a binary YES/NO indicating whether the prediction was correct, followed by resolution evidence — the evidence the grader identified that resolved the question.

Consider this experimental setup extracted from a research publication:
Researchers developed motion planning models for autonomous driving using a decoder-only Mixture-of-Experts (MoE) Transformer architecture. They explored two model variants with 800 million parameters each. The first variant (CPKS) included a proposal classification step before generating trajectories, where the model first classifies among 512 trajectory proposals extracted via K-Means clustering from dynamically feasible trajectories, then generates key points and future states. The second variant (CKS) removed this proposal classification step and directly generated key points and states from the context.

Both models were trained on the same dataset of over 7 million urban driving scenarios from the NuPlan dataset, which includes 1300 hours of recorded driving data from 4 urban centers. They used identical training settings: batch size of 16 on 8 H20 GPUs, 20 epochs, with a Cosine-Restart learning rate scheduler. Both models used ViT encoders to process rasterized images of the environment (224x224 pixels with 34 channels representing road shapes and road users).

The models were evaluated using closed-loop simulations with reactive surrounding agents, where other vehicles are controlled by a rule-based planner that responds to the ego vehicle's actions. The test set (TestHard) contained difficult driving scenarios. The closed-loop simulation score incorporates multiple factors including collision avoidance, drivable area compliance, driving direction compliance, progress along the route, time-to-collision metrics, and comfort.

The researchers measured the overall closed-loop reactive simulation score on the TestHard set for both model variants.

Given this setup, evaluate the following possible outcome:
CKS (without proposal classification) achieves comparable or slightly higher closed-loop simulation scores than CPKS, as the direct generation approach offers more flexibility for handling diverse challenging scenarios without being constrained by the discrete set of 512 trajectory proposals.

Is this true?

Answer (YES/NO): NO